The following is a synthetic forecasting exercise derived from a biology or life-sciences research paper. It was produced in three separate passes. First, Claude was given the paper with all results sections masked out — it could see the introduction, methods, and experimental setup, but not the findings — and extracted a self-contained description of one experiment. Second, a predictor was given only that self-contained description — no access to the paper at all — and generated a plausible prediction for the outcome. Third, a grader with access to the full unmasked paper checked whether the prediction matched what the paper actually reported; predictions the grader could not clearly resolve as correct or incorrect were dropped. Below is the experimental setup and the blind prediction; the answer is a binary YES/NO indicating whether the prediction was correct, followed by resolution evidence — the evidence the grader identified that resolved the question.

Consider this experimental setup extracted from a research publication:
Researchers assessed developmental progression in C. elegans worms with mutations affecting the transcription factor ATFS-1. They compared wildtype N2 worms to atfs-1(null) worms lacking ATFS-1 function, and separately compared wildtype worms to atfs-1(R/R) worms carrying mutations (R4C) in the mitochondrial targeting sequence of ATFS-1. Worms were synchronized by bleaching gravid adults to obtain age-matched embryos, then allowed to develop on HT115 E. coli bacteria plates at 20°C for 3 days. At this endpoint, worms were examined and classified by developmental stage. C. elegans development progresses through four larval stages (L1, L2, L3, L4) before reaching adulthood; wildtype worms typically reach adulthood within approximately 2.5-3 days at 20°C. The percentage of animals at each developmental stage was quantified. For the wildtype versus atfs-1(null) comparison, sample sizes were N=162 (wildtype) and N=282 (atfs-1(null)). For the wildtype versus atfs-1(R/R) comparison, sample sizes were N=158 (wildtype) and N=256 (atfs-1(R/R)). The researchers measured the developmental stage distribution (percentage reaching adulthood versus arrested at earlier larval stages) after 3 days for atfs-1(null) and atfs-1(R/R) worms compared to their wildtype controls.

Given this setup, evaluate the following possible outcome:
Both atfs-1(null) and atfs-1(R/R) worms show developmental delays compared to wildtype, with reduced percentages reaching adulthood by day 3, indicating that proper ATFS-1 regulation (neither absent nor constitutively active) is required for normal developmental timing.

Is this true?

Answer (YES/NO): YES